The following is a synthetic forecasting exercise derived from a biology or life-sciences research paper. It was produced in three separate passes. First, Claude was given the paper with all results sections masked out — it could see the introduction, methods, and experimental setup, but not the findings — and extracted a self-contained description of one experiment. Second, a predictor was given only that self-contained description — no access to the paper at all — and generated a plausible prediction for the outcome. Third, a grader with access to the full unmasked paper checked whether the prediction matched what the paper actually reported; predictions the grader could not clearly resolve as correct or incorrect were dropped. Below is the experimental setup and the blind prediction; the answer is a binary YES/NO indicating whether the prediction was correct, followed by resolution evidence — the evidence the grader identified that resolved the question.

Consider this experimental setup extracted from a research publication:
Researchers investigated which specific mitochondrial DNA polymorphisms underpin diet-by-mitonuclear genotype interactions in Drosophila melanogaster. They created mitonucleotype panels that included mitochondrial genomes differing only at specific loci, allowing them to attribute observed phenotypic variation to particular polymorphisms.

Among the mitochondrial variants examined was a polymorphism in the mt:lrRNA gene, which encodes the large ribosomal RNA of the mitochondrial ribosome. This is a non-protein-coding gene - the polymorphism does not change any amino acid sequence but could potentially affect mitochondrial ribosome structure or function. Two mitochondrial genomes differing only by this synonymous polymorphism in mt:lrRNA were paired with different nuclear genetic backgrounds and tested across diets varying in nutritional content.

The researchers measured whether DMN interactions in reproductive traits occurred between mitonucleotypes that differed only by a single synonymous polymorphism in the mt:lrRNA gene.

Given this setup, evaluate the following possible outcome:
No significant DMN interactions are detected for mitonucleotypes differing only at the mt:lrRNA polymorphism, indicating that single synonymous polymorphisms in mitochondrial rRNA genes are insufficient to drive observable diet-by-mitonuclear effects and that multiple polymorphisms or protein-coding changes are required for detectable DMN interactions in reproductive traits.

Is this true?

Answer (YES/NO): NO